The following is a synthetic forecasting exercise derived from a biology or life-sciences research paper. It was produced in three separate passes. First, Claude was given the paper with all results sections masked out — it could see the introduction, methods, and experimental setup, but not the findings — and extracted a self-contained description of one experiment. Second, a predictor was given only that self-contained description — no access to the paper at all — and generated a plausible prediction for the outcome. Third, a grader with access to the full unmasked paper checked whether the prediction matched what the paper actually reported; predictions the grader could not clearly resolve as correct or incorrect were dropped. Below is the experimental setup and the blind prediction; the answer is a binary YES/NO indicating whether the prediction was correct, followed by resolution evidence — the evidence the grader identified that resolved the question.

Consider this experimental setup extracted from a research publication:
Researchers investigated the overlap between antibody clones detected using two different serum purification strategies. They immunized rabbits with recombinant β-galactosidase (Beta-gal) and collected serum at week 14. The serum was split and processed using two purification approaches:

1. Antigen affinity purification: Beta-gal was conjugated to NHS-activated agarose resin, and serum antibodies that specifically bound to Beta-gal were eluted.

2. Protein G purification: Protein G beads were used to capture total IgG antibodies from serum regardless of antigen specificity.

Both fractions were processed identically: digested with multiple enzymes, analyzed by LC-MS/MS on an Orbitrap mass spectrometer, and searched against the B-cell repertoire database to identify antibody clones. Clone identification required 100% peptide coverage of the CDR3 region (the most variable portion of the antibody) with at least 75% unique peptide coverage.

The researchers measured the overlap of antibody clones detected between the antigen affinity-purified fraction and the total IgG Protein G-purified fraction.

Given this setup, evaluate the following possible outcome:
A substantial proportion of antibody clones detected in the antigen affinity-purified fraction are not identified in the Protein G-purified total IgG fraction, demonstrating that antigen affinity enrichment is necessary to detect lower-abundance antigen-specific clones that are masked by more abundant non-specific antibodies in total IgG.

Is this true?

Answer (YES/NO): YES